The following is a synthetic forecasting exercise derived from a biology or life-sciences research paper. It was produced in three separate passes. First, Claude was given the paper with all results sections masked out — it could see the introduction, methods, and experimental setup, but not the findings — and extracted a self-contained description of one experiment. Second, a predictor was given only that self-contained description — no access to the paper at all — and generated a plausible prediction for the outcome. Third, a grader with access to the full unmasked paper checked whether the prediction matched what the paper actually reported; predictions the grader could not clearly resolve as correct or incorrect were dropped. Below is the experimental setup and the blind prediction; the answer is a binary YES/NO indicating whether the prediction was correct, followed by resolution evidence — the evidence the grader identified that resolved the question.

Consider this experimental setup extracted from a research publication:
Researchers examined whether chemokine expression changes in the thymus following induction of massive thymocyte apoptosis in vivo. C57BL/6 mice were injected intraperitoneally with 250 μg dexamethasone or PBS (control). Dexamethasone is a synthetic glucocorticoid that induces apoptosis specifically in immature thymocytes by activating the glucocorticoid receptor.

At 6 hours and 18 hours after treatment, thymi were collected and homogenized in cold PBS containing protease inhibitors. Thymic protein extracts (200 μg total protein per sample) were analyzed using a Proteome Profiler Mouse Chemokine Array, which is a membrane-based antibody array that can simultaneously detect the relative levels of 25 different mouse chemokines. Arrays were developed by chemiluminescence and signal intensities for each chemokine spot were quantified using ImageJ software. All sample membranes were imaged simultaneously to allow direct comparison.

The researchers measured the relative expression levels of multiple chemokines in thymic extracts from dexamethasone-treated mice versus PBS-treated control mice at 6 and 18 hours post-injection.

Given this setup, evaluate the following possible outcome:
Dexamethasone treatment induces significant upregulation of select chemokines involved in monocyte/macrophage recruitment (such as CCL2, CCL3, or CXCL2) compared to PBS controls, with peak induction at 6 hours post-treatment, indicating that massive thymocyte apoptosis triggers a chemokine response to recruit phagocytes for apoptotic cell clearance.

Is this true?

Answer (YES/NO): NO